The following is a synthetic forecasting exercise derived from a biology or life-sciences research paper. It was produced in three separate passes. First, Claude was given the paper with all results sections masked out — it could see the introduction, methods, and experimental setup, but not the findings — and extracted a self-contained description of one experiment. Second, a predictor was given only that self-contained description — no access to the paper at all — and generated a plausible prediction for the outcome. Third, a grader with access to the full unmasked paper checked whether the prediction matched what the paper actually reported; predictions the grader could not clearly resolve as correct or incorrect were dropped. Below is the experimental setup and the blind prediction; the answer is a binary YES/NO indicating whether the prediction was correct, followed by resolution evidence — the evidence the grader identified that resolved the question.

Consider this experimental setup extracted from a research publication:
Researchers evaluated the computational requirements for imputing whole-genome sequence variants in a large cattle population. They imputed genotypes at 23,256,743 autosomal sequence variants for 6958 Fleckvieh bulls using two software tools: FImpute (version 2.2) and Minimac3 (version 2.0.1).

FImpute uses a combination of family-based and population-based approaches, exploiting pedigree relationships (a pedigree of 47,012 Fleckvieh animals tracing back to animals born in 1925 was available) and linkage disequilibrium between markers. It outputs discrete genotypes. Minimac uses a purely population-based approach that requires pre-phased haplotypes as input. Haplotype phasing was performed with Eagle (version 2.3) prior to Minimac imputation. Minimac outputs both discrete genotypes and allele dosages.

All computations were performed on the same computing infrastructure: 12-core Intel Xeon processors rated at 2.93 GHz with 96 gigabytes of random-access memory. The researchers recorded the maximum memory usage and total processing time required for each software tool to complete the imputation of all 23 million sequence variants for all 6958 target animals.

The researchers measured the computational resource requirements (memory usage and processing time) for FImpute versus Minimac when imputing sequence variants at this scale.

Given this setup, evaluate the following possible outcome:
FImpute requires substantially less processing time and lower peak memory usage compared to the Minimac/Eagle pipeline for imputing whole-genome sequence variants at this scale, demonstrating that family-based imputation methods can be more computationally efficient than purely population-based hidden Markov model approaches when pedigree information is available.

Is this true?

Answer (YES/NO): NO